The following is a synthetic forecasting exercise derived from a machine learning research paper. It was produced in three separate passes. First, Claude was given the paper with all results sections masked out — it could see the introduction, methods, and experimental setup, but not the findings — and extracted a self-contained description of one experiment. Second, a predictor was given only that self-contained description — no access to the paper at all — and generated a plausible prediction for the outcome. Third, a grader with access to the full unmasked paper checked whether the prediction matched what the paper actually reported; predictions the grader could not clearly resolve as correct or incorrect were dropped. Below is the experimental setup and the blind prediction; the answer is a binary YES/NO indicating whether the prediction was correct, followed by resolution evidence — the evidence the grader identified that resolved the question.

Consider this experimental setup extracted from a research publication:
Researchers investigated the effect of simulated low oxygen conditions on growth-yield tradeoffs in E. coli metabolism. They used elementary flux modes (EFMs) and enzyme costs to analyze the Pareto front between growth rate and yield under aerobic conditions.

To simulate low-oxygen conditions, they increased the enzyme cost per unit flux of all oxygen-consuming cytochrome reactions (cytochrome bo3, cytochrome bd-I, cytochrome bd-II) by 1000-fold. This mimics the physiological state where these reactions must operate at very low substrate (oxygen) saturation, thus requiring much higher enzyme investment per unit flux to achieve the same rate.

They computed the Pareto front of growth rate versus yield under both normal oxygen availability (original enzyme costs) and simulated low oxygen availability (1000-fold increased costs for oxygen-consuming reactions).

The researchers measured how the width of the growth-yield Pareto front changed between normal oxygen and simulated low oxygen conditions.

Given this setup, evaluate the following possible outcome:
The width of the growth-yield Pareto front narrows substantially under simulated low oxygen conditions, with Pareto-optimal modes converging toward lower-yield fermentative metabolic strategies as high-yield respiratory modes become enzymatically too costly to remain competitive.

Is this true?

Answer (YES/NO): NO